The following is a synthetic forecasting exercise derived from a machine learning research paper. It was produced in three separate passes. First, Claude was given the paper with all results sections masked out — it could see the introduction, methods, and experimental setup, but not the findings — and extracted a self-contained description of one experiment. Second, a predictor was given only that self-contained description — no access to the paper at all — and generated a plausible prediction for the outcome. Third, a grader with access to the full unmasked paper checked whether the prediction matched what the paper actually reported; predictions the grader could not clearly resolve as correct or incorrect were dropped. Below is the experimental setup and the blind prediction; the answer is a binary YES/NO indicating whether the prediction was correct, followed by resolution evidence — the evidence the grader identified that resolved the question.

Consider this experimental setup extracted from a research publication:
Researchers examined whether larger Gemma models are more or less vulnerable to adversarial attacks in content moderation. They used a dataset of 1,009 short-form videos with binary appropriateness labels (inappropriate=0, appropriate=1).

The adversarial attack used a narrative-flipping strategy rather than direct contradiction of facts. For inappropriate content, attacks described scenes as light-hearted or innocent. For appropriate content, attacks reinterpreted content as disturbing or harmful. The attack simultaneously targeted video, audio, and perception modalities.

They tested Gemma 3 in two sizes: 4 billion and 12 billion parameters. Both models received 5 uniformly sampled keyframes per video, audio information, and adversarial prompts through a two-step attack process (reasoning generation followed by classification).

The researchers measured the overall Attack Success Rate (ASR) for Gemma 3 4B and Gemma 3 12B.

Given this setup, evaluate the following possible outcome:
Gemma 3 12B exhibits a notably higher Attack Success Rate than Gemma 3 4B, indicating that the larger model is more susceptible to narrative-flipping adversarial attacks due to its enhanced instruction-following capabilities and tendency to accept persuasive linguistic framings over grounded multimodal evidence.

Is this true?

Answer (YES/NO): NO